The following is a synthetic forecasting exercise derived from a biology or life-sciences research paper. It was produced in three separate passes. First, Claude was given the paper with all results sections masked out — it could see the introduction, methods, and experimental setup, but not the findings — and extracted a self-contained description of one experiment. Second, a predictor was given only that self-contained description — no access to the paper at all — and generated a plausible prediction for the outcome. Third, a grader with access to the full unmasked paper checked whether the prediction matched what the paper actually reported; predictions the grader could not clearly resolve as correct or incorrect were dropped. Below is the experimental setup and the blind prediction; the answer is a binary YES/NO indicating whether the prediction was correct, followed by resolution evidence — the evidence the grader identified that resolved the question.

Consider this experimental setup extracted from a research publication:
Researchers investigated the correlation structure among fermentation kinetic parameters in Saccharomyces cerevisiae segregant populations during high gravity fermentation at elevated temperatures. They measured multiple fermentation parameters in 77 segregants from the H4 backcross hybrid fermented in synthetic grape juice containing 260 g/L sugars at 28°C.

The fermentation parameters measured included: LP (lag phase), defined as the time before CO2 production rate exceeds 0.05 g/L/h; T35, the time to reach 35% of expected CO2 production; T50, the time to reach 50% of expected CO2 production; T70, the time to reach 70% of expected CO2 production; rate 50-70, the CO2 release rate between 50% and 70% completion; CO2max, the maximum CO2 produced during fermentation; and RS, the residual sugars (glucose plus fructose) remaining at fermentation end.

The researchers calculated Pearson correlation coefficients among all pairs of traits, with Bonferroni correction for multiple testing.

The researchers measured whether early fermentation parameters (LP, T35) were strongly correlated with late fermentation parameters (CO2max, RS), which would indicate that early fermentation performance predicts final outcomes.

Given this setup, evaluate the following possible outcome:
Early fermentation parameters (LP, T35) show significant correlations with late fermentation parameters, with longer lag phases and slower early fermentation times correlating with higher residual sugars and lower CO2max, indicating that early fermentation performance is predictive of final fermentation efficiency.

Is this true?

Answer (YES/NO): NO